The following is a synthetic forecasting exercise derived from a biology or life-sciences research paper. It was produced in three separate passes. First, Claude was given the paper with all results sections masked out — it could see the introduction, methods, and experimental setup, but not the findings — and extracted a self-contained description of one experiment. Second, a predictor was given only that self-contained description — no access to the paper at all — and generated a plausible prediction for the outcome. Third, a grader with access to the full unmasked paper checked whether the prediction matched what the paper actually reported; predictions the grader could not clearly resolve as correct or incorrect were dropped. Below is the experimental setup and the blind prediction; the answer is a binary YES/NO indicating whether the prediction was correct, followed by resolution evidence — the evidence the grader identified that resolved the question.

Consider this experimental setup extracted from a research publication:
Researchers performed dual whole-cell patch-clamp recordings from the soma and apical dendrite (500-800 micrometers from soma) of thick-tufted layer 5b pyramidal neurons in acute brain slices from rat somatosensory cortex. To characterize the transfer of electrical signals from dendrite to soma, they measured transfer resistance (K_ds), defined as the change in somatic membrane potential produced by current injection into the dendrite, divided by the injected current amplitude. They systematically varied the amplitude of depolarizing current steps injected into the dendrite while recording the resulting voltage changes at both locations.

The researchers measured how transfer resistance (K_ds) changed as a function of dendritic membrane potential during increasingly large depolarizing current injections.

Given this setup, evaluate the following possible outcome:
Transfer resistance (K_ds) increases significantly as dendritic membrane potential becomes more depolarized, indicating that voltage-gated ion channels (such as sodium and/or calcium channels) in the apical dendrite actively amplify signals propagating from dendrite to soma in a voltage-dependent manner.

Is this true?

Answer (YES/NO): NO